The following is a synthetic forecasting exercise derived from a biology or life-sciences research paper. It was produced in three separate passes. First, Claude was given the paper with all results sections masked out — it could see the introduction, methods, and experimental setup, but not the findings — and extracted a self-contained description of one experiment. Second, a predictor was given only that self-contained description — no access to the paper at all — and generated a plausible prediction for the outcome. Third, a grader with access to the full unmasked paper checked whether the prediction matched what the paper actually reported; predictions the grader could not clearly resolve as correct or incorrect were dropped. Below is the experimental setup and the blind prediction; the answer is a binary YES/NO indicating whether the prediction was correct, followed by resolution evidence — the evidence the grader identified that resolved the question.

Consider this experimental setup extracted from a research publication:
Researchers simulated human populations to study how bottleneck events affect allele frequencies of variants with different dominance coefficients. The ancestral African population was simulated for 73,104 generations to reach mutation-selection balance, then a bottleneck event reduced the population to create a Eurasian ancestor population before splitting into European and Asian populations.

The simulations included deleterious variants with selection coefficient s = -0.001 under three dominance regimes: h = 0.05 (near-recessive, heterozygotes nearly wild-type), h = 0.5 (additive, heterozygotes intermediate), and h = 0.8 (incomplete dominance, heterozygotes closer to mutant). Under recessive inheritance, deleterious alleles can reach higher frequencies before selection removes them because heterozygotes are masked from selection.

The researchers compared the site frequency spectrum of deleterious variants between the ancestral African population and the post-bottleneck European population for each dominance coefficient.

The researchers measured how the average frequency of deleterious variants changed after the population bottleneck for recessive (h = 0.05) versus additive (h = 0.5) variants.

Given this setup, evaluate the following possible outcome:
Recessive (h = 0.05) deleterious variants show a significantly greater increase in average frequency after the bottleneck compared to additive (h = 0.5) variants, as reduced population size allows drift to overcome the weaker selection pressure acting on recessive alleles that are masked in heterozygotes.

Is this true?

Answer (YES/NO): NO